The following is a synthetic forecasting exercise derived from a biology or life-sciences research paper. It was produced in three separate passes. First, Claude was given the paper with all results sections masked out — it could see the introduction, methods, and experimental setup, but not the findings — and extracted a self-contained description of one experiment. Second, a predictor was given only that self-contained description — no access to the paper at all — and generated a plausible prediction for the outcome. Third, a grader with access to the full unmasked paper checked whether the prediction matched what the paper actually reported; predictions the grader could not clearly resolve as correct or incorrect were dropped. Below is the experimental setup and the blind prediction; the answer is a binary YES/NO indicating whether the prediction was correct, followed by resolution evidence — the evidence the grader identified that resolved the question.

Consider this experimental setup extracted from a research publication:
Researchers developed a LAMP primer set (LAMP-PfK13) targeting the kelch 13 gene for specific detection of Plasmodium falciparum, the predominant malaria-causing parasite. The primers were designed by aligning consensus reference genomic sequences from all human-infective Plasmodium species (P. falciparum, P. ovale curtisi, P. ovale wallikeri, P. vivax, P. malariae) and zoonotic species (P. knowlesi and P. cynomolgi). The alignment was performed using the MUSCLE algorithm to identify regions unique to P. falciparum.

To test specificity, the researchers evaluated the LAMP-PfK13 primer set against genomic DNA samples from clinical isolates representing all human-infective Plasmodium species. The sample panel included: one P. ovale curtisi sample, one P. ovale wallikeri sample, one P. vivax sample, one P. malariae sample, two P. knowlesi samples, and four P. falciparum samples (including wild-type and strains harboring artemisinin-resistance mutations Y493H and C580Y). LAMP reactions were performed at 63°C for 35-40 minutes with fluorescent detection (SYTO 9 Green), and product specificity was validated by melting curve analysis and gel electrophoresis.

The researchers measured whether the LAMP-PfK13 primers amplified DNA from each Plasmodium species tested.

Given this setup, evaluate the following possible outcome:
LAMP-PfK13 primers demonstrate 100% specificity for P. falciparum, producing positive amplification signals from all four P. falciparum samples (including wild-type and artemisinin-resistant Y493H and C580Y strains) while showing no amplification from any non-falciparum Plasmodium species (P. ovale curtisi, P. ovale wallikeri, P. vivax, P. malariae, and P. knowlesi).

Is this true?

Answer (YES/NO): YES